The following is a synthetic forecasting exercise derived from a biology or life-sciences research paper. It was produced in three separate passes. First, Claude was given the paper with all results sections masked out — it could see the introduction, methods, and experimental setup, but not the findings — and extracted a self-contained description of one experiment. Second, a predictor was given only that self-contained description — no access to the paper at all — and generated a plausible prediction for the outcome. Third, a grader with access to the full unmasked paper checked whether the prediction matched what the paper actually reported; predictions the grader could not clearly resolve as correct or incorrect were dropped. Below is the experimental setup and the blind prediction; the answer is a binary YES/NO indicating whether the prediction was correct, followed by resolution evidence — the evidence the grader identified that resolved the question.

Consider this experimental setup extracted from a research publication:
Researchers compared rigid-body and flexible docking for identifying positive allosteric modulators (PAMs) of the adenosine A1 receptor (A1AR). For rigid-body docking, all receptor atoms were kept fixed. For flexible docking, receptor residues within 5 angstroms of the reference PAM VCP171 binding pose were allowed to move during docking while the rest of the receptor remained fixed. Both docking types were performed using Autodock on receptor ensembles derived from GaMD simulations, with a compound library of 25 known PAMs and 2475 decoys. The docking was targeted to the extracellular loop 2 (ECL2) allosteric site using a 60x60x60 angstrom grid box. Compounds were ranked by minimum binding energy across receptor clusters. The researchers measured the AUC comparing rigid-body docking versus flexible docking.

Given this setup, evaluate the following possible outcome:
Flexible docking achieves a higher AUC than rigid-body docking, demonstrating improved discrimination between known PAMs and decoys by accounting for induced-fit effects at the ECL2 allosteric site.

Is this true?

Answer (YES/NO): YES